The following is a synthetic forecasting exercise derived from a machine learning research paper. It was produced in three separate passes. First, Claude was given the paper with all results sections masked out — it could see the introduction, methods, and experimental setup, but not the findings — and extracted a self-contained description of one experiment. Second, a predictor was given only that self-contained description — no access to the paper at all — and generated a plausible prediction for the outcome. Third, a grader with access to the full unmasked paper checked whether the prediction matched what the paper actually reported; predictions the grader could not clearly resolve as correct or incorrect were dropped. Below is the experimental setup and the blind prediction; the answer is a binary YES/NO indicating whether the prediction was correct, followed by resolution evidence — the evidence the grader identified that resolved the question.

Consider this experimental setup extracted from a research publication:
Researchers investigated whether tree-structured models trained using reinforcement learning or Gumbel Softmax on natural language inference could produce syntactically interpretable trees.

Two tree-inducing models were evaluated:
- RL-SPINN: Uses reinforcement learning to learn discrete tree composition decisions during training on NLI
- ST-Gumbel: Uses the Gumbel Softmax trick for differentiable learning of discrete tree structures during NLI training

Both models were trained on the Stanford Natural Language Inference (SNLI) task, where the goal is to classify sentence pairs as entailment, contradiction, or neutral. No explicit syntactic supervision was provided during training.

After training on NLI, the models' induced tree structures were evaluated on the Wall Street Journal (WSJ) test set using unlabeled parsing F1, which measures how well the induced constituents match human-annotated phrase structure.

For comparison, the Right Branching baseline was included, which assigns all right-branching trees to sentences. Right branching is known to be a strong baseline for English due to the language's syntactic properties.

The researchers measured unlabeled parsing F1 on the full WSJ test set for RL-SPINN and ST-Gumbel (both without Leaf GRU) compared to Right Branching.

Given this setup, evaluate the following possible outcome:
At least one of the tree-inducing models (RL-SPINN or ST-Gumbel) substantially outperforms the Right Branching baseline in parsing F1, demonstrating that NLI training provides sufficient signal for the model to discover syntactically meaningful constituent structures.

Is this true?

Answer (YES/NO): NO